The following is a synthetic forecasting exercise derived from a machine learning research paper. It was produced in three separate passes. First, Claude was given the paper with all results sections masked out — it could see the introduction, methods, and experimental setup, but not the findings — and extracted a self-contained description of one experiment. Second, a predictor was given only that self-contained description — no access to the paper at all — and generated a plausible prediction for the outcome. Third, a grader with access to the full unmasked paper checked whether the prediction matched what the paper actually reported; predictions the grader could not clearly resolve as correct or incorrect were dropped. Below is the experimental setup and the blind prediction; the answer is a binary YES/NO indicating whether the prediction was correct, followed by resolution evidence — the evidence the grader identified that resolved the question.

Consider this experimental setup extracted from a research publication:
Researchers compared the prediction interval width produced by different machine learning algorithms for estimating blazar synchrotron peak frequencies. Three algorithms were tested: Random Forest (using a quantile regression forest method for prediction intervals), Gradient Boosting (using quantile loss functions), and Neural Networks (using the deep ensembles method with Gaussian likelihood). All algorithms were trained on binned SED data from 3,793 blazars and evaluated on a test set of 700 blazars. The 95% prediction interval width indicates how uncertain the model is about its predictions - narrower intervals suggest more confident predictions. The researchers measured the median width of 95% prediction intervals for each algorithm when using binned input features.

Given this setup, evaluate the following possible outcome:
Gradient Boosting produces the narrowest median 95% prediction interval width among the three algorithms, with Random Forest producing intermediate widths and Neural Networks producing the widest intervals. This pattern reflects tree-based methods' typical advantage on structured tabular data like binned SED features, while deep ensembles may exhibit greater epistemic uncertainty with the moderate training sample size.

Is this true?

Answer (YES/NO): NO